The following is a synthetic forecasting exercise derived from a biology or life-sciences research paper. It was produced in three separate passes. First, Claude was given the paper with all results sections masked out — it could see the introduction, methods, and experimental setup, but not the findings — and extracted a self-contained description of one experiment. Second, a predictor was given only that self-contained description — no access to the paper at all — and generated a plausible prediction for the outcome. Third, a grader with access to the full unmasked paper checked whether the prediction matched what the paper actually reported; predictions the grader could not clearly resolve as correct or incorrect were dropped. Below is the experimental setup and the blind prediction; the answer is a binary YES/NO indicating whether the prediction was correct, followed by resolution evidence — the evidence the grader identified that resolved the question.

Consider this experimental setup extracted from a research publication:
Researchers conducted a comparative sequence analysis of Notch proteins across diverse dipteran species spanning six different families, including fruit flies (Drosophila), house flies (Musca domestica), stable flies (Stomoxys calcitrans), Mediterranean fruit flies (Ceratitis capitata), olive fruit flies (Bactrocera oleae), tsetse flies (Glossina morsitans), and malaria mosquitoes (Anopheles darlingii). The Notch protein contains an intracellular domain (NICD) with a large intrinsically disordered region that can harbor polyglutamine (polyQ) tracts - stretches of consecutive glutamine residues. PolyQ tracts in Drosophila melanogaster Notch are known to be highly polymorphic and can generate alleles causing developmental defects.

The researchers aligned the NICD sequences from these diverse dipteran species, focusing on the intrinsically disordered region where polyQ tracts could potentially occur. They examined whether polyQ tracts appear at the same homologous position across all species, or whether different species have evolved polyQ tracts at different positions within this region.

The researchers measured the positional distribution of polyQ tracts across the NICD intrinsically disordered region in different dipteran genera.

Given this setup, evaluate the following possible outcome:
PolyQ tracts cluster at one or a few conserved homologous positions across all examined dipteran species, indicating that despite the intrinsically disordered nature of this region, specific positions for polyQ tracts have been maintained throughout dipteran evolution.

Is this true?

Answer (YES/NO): NO